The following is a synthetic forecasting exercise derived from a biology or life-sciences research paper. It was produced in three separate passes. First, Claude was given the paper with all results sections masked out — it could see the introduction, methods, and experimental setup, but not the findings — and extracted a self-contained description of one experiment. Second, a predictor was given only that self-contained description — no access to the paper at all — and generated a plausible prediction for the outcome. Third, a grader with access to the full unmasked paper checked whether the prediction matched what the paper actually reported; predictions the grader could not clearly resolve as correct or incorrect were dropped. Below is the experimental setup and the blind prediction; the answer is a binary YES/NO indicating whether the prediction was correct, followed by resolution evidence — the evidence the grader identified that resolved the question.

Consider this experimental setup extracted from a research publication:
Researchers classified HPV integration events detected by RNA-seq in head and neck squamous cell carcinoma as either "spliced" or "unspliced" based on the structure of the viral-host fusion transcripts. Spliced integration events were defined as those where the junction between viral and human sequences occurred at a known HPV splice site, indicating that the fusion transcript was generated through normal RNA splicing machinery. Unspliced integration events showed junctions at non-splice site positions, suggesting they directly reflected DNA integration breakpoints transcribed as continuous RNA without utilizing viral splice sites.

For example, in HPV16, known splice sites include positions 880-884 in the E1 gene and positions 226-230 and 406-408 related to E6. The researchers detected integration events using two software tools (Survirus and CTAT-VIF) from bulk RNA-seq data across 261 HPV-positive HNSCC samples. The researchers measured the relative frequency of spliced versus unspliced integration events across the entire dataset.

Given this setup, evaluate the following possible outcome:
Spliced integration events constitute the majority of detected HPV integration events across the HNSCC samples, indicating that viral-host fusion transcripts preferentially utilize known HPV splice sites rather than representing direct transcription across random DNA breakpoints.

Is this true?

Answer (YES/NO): NO